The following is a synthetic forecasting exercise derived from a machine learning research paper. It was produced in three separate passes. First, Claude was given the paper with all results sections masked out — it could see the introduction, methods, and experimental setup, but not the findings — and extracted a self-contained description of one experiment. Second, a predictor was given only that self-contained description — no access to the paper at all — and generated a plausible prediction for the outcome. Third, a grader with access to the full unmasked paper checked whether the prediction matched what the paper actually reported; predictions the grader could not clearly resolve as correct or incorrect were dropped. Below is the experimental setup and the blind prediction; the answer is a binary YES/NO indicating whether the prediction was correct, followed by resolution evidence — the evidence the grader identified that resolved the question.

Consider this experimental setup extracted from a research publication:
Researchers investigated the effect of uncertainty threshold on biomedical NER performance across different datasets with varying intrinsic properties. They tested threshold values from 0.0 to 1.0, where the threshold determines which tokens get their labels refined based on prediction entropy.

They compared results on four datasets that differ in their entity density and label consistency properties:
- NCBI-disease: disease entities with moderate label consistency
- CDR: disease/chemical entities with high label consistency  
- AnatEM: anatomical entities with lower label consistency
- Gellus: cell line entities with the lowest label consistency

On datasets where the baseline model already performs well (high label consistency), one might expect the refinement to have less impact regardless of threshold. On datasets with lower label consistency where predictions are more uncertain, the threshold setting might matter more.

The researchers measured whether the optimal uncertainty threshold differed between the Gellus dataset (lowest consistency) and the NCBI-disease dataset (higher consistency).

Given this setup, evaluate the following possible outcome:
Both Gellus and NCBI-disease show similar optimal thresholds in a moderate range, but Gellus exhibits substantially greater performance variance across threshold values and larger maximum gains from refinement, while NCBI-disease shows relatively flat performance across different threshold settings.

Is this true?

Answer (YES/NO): NO